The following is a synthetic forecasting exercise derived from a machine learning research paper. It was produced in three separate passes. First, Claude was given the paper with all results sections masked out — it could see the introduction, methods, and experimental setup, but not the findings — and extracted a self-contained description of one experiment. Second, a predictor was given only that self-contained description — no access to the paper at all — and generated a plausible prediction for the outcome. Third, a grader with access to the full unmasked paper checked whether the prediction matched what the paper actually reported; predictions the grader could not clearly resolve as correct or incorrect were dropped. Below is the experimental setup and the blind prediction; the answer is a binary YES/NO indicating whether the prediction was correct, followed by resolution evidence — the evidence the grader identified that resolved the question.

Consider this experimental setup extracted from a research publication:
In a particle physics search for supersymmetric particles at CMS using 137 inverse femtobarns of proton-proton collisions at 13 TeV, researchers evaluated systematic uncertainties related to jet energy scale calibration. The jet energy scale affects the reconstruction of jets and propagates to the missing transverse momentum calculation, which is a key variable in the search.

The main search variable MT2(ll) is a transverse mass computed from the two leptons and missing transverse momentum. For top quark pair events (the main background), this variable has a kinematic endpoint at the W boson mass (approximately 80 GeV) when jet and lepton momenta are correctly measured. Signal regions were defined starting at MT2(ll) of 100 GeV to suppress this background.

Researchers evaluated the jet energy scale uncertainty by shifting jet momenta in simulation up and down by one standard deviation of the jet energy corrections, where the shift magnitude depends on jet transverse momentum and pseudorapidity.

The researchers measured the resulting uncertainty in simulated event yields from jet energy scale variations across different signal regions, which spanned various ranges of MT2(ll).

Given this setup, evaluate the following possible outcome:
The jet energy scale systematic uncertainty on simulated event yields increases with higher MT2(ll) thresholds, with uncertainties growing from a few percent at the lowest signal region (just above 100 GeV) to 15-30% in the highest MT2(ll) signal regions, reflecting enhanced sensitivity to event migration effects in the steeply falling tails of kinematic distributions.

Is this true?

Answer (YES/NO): NO